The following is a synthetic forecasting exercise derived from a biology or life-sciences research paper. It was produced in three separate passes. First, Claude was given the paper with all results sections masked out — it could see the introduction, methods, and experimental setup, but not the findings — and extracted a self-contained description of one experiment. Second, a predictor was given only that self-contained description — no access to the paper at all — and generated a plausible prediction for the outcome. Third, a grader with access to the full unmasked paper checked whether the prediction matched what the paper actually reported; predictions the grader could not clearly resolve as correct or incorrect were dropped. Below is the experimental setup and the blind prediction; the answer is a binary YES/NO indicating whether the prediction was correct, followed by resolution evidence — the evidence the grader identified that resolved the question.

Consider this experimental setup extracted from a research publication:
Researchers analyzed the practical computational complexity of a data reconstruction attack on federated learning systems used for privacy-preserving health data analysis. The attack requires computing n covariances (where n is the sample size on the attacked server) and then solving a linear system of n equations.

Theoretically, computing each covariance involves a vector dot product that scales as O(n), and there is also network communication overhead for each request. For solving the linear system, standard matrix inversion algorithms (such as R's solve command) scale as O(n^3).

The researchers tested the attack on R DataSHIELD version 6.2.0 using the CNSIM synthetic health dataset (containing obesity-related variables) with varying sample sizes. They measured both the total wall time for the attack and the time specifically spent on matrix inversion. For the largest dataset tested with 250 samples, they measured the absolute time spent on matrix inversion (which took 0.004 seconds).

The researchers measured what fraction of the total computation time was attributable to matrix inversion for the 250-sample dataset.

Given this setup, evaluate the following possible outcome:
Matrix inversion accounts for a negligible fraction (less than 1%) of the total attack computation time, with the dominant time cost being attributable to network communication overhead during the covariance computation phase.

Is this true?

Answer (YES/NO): YES